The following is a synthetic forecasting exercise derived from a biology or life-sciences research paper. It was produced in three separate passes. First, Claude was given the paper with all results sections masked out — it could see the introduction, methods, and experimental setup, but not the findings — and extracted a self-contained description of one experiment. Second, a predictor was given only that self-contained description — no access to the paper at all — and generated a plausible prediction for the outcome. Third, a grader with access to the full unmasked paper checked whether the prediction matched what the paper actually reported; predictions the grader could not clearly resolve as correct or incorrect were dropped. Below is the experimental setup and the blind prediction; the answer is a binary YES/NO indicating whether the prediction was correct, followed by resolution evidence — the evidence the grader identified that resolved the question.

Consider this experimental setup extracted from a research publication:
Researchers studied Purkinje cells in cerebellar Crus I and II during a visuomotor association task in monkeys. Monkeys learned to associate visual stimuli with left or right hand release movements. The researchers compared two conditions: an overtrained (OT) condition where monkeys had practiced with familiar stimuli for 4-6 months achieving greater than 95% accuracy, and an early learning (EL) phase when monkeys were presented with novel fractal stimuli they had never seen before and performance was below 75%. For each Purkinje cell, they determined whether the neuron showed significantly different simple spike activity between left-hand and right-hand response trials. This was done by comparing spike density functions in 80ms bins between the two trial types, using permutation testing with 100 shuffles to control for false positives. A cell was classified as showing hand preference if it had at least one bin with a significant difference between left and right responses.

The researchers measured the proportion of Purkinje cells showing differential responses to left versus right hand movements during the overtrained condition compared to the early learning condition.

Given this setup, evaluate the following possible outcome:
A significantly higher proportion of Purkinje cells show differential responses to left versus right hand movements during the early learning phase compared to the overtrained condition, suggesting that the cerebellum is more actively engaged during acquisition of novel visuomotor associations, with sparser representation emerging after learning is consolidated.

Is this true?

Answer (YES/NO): NO